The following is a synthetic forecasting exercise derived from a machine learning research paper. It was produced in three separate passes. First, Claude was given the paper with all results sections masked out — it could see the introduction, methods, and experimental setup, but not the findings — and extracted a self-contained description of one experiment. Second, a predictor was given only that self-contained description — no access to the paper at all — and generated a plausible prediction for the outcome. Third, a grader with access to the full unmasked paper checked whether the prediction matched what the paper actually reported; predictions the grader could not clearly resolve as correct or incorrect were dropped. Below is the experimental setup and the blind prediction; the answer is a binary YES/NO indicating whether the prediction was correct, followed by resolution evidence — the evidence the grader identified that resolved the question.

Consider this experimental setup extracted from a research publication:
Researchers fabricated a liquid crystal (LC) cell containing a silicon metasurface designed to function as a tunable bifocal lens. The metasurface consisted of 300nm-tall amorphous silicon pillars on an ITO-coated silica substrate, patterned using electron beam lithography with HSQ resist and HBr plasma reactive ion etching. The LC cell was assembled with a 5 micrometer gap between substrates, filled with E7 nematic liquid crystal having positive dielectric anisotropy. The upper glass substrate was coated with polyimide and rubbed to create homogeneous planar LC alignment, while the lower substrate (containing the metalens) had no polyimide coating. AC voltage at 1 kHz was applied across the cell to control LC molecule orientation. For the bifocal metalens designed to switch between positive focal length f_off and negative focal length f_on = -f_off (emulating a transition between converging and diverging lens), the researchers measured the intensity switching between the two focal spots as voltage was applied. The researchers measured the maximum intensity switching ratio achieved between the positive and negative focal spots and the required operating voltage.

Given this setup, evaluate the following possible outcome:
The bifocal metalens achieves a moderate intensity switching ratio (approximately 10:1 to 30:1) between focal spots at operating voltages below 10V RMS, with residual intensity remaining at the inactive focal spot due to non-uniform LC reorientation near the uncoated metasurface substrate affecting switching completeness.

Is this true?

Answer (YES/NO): NO